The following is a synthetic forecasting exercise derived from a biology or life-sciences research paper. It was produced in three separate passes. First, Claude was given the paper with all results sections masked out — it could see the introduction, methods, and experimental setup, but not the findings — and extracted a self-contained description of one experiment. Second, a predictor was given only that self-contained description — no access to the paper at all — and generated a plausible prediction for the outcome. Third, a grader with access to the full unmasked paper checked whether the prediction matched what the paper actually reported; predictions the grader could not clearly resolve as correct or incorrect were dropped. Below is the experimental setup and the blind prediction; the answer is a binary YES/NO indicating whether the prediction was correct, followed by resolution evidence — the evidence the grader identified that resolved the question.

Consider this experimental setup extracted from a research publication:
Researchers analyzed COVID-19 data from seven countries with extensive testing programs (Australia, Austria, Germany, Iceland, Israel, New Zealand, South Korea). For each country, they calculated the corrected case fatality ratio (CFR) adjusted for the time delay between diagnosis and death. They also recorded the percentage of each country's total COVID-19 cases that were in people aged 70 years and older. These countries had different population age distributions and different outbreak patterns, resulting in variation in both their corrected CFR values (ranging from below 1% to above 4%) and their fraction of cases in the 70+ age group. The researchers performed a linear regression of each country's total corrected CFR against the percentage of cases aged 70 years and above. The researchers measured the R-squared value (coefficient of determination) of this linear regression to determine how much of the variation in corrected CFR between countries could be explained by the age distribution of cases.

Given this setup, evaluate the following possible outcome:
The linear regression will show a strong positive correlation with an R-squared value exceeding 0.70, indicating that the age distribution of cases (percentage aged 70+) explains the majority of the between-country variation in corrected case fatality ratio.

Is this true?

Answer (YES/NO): YES